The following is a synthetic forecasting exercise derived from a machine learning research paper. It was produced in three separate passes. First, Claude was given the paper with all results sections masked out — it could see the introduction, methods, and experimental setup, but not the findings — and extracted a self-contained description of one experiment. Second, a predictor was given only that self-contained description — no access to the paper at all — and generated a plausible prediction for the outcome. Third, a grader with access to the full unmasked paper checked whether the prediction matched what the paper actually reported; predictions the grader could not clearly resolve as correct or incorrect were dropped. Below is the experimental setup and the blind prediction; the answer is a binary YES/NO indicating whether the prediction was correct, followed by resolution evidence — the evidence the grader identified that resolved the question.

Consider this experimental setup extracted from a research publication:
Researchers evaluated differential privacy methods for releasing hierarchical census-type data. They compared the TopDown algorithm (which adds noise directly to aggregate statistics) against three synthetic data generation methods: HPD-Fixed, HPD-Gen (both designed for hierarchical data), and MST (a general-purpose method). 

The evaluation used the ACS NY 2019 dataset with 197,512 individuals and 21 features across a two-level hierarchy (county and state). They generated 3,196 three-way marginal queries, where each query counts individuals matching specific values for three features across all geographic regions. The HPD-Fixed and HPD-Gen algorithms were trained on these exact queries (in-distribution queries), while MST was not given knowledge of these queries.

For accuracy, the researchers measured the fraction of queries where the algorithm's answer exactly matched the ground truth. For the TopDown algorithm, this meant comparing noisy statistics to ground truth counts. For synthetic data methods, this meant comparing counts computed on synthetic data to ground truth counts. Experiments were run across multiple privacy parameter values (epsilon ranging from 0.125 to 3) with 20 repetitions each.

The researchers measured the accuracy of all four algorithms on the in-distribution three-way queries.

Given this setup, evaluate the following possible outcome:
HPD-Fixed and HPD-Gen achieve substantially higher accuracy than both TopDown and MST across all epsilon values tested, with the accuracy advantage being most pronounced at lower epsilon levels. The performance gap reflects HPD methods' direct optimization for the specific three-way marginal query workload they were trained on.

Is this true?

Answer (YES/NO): NO